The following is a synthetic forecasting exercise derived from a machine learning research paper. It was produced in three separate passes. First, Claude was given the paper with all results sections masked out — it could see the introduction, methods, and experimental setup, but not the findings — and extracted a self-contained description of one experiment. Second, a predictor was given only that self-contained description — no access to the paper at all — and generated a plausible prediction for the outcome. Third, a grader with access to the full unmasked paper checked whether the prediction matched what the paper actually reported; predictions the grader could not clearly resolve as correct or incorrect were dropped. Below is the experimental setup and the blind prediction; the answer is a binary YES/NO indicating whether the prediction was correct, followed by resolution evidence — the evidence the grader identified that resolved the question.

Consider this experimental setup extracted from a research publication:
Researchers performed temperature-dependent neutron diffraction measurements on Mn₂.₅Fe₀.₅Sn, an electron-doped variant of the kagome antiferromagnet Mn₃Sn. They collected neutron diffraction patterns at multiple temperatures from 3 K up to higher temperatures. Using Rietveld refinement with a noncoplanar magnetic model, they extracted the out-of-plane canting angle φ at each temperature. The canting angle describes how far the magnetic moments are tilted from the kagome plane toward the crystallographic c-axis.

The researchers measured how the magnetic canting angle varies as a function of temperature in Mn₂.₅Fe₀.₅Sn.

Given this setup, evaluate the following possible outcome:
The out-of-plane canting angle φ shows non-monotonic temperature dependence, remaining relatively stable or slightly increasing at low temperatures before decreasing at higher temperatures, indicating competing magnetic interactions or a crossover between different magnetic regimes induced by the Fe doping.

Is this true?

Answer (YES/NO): NO